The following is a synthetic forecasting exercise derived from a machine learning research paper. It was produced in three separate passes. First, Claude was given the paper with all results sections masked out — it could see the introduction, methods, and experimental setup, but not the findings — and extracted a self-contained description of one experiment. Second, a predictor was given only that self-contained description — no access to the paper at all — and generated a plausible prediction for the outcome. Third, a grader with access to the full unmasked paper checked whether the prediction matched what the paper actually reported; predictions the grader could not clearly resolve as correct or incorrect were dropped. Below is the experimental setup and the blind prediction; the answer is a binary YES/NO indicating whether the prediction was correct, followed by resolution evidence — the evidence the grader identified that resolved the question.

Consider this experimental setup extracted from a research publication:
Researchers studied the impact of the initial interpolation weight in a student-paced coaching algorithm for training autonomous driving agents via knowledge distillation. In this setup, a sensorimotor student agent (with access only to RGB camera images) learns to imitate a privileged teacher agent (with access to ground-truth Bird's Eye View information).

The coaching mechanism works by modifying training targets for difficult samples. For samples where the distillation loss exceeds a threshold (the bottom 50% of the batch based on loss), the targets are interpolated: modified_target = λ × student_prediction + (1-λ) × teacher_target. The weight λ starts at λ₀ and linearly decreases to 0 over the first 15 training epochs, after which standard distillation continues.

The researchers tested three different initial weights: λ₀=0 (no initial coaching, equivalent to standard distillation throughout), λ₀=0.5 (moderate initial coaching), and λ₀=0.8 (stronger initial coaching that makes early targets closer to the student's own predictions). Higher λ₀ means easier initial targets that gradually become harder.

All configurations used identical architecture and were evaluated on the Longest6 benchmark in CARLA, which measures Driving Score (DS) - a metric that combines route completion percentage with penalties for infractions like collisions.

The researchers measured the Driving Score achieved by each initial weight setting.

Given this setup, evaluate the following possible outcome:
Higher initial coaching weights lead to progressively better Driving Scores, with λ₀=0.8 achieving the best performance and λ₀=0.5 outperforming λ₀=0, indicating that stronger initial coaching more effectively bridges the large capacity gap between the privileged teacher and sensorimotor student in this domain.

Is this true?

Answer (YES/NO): NO